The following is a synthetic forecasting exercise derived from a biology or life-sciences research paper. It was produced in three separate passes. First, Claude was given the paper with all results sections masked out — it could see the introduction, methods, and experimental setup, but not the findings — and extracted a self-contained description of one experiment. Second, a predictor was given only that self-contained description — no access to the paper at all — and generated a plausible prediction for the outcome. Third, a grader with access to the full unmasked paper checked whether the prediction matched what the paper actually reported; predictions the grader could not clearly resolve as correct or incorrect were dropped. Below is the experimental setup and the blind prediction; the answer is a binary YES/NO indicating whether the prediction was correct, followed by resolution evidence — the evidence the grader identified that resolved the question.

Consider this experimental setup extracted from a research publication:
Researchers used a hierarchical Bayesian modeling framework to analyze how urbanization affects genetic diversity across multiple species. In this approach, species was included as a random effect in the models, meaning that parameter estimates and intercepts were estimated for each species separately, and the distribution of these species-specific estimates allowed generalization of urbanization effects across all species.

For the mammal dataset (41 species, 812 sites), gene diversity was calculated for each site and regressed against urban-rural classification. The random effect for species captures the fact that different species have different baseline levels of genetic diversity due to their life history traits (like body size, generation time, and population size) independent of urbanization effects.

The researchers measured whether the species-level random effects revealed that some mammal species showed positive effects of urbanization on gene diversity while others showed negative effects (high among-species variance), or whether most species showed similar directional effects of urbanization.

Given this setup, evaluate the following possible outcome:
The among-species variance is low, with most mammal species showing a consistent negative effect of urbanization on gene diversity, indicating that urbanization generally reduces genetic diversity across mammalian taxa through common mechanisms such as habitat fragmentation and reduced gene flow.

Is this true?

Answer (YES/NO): YES